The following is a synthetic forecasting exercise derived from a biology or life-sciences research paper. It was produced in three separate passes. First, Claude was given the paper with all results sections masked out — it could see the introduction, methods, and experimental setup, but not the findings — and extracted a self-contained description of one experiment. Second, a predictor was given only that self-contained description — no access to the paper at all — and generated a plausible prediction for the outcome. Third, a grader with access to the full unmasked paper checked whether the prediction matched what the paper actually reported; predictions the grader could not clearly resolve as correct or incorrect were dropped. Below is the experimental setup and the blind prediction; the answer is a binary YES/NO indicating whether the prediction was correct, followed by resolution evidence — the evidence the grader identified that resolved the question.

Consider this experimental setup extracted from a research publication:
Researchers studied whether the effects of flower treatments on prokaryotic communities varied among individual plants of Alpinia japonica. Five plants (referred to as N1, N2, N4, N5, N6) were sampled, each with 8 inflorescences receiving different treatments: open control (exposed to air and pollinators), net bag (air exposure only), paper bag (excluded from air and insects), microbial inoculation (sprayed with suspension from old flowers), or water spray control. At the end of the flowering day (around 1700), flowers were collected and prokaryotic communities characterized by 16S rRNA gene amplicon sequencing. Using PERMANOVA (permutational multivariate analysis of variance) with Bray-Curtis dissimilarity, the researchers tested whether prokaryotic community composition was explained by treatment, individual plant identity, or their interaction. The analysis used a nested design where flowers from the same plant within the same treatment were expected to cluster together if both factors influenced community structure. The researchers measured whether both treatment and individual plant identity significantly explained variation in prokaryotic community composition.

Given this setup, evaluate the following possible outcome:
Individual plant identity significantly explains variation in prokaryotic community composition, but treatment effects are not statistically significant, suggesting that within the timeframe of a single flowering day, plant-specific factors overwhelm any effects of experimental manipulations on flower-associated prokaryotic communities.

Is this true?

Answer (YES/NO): NO